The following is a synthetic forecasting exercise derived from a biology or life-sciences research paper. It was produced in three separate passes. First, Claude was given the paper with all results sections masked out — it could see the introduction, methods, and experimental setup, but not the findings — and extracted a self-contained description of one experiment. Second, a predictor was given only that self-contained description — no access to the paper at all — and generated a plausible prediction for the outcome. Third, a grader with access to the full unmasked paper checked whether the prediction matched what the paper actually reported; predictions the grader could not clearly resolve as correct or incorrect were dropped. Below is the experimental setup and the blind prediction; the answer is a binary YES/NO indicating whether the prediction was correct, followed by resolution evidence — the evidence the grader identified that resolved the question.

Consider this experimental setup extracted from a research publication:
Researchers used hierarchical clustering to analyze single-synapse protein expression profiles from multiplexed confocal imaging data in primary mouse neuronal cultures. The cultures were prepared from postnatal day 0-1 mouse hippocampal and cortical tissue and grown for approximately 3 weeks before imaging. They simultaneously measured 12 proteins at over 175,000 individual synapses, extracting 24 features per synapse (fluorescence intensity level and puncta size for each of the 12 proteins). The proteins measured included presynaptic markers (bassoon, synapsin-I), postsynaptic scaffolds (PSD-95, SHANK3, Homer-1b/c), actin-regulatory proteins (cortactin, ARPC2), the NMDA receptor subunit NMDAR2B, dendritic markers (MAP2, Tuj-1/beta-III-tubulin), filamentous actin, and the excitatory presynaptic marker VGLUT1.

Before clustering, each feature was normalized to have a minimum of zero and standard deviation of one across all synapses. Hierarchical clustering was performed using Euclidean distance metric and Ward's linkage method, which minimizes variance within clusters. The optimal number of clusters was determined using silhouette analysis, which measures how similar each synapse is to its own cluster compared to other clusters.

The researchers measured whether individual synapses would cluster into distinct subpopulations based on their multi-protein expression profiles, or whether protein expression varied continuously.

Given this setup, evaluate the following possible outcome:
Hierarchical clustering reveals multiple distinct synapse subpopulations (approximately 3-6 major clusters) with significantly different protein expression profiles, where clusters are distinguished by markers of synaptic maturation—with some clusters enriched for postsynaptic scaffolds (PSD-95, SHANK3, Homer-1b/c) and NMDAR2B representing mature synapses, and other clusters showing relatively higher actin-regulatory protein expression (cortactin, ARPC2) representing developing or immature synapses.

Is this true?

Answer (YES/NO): NO